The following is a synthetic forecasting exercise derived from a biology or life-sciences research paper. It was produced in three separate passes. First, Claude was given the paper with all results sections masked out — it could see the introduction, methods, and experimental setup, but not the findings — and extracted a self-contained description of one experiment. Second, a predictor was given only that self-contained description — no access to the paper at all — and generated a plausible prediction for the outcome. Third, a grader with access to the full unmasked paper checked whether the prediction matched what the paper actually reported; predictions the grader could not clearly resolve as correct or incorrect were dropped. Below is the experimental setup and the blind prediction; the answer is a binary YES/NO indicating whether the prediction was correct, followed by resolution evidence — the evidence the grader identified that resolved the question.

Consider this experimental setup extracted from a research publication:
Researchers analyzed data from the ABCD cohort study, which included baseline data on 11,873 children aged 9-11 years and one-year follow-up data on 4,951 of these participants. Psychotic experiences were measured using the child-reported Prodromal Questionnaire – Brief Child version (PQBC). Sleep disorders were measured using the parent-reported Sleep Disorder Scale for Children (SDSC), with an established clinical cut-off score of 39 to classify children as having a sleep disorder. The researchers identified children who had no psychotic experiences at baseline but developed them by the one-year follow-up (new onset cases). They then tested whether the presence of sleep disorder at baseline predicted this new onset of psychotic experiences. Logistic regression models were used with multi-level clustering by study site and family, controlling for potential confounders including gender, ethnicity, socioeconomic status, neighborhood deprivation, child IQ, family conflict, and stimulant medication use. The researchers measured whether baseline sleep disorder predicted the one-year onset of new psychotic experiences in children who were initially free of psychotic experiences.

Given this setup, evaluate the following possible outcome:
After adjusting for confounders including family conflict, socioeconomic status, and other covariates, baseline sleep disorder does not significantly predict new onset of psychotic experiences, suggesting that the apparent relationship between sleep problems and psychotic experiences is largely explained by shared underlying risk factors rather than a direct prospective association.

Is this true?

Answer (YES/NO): NO